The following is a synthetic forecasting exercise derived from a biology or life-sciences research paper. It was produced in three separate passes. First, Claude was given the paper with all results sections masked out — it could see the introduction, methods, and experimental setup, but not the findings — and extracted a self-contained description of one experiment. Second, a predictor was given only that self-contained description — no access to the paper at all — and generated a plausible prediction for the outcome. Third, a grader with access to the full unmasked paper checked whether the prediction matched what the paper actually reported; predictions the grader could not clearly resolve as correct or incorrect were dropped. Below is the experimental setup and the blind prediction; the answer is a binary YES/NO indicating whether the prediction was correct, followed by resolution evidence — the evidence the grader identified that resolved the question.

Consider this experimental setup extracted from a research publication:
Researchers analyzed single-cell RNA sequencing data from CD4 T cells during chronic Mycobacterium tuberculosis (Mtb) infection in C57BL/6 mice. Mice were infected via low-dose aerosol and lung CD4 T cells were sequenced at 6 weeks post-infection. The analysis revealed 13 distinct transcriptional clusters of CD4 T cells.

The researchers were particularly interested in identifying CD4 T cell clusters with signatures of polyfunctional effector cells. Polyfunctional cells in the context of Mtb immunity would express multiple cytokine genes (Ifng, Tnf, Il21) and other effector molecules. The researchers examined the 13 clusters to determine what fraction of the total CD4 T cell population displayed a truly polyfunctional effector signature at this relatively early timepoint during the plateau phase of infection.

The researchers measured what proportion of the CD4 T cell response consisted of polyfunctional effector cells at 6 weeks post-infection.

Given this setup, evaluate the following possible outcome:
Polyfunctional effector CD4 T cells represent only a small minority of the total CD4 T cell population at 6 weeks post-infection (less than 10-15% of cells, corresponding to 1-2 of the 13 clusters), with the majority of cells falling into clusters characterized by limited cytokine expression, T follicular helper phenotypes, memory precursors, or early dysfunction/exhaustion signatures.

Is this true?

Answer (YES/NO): YES